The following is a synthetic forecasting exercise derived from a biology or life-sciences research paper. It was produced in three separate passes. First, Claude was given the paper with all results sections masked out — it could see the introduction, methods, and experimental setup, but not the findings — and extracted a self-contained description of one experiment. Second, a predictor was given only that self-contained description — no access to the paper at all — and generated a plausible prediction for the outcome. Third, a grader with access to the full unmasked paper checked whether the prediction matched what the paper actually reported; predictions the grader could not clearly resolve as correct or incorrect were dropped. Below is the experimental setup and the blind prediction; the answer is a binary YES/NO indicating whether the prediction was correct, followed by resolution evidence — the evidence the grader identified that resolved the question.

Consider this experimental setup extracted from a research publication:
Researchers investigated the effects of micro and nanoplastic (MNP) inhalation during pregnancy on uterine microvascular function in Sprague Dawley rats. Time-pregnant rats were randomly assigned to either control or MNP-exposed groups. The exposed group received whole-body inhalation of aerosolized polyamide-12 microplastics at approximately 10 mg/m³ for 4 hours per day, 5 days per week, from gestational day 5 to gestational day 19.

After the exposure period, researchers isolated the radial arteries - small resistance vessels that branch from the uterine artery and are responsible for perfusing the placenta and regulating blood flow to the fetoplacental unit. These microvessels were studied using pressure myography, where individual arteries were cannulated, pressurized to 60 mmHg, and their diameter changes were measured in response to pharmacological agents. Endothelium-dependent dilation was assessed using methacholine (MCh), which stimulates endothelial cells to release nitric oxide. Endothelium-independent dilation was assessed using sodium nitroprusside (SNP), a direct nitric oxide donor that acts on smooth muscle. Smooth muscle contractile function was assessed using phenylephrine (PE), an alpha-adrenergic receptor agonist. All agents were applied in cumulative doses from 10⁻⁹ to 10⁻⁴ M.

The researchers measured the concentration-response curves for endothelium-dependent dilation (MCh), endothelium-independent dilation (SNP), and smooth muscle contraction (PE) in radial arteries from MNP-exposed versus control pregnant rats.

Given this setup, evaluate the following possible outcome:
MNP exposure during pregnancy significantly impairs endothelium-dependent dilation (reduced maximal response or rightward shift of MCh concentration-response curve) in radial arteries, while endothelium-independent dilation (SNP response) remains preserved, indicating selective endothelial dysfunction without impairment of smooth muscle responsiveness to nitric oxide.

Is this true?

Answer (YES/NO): YES